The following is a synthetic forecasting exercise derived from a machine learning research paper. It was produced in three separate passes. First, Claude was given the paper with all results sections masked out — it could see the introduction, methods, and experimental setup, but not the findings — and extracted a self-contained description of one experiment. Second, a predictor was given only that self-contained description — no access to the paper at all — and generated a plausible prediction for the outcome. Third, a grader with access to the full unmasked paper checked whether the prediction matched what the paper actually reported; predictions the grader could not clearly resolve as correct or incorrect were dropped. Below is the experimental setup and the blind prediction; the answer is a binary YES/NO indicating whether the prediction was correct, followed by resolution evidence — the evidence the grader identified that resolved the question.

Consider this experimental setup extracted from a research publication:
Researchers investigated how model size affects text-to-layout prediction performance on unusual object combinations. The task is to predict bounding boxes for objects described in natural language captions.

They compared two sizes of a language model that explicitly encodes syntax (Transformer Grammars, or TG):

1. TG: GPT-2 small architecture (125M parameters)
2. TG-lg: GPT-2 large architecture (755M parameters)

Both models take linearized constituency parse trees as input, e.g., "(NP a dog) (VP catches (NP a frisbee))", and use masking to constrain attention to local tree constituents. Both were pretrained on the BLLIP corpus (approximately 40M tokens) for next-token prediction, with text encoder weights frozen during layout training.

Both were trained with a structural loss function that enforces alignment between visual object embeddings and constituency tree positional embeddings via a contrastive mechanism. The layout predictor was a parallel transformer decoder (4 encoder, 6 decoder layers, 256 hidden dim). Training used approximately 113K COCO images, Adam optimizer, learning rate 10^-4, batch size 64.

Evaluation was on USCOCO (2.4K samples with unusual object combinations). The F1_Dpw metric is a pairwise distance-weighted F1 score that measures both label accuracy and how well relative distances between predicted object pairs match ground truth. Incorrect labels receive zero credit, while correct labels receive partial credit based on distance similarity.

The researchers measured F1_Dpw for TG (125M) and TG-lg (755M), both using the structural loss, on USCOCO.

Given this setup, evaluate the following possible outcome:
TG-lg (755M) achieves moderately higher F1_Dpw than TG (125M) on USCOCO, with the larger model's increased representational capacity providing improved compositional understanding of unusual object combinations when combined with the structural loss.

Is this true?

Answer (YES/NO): NO